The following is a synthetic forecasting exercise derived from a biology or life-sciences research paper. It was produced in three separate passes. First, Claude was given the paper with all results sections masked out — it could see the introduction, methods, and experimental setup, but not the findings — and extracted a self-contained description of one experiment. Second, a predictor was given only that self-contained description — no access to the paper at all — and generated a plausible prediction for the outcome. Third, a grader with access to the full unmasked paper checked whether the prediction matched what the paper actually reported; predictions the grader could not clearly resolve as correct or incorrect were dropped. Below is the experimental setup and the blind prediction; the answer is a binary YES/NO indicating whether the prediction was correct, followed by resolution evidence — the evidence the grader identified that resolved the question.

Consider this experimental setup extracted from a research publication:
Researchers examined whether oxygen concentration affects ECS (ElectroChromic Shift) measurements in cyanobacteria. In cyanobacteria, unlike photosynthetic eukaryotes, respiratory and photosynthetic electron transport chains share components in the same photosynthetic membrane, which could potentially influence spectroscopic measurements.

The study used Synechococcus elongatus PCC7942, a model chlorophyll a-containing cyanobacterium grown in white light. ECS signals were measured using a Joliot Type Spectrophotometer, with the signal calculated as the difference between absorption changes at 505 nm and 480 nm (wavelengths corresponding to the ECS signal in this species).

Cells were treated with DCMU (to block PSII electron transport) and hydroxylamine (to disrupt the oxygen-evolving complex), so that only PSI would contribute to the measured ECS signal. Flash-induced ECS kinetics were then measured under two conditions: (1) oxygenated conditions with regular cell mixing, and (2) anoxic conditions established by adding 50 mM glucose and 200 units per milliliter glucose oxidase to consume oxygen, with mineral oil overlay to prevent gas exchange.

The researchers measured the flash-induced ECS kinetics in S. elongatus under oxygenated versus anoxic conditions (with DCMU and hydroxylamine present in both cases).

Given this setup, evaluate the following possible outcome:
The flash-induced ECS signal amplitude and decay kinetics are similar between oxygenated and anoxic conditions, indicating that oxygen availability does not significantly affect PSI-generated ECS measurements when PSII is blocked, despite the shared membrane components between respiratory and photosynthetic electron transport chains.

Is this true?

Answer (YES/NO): NO